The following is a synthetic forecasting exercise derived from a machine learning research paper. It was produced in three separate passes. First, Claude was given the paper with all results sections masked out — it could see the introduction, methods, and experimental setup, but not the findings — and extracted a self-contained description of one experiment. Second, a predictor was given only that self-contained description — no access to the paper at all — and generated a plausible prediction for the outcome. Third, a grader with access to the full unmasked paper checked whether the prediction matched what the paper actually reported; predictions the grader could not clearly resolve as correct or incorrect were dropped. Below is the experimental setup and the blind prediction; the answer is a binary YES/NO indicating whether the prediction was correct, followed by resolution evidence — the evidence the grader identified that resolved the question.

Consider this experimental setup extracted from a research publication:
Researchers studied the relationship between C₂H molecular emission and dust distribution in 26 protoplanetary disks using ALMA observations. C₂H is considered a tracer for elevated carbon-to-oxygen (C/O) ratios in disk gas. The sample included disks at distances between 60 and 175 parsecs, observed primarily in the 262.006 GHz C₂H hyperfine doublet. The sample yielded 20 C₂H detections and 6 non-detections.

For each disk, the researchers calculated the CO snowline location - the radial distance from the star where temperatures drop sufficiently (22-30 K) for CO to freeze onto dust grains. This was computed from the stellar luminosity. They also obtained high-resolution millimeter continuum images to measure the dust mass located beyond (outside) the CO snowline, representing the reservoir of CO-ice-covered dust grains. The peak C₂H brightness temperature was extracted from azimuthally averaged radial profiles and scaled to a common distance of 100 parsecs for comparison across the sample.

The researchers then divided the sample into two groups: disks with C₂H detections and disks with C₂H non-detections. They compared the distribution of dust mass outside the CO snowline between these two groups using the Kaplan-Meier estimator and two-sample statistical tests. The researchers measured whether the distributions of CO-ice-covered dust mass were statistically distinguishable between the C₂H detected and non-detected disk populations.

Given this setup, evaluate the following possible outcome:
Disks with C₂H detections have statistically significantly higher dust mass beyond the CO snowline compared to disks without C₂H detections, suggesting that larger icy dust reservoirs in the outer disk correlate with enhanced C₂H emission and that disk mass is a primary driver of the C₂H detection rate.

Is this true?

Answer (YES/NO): NO